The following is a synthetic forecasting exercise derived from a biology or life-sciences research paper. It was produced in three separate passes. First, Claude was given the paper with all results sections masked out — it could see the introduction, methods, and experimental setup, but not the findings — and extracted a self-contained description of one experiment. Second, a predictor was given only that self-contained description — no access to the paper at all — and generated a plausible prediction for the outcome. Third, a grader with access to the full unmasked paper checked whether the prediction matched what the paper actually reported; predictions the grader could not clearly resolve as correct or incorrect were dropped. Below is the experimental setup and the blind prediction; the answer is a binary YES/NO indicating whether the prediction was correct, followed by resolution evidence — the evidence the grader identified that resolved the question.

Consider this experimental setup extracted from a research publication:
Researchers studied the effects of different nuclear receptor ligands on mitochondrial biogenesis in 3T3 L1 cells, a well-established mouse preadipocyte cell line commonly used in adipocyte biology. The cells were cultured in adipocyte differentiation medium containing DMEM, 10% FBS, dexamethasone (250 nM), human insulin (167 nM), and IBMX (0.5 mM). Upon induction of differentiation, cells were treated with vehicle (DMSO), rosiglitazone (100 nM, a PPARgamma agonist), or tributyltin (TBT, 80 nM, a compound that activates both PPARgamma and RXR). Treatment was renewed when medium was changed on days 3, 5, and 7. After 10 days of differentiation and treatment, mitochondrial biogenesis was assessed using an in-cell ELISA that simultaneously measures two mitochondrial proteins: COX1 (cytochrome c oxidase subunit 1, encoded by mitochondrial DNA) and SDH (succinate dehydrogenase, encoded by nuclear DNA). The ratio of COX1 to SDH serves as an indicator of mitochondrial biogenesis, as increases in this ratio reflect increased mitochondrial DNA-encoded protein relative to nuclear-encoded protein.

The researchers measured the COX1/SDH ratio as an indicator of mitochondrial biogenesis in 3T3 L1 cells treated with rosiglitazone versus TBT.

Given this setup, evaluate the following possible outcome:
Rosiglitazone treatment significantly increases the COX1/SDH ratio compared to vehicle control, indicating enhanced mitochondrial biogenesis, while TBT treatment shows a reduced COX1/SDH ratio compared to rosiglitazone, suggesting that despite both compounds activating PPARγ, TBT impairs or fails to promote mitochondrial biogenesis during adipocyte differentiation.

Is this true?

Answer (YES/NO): YES